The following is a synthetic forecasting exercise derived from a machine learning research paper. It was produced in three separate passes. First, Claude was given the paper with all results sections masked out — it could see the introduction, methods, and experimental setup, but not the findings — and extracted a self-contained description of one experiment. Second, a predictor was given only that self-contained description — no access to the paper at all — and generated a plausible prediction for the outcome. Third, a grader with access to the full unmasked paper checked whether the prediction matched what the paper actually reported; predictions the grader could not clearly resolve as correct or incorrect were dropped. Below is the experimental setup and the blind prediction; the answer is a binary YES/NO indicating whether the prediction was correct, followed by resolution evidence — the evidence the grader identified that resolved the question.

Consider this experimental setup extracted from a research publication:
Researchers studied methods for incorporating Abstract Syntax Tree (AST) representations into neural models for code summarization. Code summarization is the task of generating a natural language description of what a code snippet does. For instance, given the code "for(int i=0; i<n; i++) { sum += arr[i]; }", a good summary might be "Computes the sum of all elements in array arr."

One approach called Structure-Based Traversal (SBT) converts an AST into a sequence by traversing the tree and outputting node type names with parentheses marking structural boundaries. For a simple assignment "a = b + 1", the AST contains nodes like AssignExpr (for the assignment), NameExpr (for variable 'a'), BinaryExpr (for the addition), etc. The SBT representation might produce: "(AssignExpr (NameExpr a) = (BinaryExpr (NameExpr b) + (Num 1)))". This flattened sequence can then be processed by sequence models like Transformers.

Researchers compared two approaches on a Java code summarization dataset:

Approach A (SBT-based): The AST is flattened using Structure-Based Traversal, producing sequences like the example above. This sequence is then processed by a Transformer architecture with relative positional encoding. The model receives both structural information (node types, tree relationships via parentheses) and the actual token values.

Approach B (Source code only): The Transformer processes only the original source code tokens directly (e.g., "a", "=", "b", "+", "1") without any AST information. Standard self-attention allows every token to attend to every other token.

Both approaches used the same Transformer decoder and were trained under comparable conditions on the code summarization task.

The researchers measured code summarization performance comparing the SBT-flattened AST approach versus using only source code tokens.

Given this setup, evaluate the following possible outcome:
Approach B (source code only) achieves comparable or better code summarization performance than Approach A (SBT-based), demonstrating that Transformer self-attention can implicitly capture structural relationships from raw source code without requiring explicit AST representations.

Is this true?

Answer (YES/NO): YES